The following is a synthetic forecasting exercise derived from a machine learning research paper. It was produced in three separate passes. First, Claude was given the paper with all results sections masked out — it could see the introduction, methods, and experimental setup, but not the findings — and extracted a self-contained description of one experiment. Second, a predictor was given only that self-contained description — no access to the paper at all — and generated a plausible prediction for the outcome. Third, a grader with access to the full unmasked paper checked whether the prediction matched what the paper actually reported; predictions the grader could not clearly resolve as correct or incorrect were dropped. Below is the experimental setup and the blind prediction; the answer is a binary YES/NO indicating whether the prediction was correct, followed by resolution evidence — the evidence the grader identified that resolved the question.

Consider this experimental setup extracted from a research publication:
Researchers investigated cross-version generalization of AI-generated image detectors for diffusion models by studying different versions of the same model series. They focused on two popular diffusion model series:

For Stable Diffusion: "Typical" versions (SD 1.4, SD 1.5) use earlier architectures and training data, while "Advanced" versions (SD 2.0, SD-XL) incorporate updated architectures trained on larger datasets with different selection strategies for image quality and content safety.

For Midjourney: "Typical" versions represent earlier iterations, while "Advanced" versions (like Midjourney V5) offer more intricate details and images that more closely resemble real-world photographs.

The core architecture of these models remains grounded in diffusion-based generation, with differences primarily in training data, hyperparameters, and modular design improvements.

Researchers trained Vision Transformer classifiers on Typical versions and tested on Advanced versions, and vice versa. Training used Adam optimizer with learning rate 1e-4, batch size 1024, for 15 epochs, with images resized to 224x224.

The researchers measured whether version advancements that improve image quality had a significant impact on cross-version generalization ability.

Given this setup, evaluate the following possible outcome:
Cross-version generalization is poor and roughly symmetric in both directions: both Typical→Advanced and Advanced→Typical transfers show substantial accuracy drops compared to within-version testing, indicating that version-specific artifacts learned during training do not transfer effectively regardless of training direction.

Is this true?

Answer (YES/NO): NO